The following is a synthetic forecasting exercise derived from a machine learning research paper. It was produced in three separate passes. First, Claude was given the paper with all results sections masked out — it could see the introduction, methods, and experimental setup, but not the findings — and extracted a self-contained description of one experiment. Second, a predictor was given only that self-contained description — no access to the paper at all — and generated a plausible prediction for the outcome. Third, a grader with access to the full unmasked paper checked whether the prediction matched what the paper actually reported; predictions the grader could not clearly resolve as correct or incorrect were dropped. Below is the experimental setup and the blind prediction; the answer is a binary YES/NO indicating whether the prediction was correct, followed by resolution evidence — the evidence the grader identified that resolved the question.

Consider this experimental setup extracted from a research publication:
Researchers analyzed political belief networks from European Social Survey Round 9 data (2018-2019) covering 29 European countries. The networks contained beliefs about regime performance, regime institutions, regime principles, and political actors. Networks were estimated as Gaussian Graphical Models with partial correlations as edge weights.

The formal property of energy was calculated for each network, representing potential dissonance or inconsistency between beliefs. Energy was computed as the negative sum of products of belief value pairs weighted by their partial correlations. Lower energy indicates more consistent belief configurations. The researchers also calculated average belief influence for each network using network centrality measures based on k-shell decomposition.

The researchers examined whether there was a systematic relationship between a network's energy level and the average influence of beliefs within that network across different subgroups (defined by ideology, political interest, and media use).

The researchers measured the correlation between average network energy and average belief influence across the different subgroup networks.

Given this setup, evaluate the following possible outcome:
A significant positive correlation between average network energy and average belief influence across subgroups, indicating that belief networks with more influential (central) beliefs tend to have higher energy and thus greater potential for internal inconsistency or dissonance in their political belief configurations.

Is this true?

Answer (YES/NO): YES